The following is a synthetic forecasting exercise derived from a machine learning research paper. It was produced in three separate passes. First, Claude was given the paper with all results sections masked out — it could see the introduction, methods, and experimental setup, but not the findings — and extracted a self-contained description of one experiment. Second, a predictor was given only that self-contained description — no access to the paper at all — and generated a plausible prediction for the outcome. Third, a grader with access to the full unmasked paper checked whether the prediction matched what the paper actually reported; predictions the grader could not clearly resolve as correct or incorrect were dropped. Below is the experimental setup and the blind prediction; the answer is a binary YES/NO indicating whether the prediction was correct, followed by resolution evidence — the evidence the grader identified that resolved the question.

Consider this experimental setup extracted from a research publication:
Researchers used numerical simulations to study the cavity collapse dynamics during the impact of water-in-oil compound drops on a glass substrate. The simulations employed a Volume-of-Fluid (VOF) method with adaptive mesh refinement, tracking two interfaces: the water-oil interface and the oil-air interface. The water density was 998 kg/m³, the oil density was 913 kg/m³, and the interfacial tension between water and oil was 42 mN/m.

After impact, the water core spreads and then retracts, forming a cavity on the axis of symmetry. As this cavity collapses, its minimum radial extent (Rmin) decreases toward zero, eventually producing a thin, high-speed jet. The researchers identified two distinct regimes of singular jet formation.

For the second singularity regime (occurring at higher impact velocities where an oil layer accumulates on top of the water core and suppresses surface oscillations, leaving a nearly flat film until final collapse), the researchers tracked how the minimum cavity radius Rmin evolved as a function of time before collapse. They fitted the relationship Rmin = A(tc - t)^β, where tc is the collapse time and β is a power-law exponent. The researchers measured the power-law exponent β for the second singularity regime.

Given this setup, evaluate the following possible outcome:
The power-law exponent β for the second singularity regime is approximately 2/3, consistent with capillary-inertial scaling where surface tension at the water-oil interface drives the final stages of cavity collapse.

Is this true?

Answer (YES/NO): YES